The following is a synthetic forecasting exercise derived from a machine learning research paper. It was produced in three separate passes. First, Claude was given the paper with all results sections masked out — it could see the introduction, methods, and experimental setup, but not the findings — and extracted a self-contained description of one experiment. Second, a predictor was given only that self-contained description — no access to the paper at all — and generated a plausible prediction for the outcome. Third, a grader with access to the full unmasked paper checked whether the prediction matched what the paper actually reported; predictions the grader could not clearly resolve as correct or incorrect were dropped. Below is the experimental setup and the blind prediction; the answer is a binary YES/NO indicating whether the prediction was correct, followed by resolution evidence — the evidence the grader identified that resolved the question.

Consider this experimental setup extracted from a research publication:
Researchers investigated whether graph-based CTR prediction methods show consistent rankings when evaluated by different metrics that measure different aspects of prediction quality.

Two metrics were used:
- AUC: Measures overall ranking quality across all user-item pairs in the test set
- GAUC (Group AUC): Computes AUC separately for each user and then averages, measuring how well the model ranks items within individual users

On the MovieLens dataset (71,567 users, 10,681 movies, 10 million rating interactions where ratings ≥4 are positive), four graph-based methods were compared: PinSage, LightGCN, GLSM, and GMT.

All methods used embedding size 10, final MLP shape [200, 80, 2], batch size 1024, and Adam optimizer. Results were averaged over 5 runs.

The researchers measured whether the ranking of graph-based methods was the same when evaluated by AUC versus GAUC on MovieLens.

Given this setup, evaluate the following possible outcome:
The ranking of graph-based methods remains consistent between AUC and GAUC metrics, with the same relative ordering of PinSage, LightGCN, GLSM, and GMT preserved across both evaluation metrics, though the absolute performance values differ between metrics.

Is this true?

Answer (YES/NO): YES